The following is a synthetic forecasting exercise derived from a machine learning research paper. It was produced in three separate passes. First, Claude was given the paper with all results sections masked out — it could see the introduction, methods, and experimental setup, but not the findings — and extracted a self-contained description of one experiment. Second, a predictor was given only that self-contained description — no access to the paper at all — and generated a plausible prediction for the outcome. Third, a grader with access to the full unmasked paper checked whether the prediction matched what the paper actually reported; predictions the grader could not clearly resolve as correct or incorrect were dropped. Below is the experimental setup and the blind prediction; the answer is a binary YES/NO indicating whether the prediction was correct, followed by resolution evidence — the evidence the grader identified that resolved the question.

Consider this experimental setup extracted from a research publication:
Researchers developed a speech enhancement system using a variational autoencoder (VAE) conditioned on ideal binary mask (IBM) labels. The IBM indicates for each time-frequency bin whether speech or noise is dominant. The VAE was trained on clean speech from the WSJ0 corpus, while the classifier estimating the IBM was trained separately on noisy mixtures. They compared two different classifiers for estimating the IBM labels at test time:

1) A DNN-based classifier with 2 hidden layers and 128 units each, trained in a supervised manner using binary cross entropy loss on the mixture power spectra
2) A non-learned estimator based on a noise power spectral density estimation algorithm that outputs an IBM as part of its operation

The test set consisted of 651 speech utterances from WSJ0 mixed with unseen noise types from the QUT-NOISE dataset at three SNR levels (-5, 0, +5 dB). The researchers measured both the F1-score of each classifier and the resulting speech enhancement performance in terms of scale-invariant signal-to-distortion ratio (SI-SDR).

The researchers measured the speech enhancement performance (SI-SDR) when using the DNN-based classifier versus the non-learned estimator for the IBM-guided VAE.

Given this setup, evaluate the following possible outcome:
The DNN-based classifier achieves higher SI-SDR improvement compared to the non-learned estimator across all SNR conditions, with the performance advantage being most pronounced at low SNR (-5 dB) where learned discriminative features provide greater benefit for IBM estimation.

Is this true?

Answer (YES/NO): NO